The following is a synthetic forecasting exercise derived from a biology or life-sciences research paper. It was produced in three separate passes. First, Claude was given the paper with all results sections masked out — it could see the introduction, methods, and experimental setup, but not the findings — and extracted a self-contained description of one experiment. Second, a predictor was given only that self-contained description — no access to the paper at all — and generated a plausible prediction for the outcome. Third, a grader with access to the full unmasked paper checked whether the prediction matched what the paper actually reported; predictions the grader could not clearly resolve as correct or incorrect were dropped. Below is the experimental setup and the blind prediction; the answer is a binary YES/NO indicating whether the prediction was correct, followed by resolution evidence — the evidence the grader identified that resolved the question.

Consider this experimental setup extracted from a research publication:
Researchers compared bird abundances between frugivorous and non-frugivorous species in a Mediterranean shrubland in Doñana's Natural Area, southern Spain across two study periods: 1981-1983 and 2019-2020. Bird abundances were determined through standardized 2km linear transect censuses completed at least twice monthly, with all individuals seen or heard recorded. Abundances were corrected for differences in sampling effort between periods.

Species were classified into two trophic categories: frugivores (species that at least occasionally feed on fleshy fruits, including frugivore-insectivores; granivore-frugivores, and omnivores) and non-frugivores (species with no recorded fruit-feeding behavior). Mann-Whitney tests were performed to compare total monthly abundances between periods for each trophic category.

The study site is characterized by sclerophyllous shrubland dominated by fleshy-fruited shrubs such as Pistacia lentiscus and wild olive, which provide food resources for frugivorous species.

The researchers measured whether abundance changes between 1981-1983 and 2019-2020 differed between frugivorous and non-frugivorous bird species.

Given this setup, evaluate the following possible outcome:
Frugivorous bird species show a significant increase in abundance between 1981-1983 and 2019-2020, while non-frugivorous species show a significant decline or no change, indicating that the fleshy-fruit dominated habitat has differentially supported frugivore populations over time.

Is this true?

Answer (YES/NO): NO